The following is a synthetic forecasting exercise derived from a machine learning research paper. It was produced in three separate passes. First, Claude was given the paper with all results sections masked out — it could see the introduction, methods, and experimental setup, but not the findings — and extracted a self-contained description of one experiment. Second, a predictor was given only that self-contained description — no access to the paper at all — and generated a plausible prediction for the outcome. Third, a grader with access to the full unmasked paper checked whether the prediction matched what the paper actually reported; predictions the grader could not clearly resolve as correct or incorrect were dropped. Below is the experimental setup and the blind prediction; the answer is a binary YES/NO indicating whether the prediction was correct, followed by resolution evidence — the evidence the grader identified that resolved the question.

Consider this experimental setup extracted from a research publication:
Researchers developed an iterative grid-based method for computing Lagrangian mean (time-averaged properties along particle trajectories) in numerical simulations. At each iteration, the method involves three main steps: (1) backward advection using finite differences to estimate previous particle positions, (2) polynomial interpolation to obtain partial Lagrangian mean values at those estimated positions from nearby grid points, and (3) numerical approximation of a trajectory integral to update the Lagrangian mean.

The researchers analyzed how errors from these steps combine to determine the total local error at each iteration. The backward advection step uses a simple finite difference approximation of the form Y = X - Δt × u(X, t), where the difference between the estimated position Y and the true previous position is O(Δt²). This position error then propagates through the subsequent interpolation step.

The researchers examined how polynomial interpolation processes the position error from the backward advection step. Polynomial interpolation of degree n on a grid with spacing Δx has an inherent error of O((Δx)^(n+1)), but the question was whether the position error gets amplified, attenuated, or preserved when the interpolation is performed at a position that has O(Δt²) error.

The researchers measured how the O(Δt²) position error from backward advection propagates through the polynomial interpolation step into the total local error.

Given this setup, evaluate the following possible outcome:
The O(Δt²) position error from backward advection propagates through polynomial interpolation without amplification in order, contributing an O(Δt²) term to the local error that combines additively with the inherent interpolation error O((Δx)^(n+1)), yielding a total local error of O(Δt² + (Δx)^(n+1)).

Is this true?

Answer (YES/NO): NO